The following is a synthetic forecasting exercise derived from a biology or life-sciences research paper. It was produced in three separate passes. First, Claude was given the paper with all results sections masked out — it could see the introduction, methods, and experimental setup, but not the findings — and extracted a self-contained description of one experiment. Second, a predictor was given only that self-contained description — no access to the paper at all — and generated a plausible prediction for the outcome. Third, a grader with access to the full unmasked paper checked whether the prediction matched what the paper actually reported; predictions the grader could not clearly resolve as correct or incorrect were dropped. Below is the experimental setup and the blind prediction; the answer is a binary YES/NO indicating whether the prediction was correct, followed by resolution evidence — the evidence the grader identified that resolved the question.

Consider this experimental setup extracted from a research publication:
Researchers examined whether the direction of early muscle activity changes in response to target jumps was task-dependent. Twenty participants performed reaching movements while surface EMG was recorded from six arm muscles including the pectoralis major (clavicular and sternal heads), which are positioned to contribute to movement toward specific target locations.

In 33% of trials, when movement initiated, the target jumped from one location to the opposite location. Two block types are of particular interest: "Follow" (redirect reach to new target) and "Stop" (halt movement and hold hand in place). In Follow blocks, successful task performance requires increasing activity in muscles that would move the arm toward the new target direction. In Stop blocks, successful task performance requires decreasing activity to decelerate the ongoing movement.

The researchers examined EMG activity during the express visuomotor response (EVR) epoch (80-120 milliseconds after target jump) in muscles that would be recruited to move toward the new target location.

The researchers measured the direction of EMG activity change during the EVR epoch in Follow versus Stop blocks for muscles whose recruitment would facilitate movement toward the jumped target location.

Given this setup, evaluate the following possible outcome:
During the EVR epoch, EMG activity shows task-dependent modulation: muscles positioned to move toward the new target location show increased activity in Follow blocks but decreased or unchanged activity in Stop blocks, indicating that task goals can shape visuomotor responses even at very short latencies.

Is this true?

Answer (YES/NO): NO